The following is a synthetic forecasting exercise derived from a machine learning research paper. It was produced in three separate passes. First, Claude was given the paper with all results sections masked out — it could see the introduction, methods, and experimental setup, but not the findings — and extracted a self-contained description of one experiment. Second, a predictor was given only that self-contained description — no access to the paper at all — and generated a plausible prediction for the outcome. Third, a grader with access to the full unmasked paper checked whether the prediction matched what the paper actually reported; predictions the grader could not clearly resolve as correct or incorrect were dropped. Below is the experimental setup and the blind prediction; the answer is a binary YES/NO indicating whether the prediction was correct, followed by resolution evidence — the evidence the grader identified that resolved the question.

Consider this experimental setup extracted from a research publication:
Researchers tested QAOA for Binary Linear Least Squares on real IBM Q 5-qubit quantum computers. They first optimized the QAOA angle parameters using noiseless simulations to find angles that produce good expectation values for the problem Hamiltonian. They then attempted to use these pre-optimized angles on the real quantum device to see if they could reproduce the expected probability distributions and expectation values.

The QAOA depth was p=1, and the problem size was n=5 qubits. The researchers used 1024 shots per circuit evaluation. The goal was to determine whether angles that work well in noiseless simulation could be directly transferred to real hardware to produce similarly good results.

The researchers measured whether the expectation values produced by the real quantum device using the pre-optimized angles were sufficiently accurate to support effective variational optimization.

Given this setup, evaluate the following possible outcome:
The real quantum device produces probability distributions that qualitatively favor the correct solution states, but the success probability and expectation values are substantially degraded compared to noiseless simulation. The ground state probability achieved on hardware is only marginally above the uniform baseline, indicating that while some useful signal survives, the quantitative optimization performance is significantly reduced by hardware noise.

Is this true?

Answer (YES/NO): NO